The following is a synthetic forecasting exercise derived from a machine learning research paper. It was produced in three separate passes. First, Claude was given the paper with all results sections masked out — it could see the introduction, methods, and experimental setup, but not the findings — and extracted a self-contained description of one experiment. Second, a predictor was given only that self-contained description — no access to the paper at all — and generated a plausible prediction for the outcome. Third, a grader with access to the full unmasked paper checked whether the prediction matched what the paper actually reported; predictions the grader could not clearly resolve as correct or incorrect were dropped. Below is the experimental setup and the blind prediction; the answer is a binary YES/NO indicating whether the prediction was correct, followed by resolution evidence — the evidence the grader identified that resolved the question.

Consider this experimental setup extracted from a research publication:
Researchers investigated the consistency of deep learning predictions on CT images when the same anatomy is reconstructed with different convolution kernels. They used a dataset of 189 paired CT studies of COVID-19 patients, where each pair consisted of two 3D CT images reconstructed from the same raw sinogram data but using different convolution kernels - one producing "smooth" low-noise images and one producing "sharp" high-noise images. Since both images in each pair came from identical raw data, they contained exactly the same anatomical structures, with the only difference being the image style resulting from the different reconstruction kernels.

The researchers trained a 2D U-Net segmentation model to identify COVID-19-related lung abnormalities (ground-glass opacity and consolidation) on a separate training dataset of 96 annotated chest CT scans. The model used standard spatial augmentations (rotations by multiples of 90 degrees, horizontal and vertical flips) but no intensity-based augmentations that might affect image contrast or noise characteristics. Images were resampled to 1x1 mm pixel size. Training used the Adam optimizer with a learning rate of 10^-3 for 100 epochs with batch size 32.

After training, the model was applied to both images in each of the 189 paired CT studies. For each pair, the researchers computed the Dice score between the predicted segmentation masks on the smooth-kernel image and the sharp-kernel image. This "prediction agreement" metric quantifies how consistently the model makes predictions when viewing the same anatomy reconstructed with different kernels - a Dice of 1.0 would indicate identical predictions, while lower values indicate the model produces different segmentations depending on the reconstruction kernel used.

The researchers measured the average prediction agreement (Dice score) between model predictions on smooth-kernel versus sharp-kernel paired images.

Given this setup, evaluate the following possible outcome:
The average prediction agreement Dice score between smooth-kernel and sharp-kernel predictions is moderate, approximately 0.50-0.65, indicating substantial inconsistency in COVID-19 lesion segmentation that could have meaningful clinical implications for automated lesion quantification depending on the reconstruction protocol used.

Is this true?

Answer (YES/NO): YES